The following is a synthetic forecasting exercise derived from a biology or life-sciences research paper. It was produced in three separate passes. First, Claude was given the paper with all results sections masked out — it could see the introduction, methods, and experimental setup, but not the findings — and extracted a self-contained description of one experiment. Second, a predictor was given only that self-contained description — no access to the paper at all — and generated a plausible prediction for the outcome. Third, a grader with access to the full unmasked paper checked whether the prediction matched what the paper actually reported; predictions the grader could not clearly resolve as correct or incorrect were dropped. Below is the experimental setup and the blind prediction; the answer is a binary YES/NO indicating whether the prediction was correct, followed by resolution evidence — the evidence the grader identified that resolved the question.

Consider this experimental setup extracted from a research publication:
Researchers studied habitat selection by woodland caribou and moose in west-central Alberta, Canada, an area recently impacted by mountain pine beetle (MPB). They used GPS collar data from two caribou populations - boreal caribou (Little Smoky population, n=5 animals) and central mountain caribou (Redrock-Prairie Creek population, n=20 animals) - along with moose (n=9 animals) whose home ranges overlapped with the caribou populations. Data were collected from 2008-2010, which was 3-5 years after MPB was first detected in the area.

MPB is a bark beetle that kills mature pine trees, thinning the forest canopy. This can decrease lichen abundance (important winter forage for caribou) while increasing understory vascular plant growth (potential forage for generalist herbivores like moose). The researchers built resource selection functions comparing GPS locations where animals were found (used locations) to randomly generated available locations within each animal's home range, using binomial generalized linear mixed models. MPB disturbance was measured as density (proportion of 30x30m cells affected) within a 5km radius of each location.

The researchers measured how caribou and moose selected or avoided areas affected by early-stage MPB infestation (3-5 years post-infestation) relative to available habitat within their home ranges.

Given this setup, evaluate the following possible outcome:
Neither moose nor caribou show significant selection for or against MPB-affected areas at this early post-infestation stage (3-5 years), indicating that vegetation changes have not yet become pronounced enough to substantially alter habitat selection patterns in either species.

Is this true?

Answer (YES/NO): NO